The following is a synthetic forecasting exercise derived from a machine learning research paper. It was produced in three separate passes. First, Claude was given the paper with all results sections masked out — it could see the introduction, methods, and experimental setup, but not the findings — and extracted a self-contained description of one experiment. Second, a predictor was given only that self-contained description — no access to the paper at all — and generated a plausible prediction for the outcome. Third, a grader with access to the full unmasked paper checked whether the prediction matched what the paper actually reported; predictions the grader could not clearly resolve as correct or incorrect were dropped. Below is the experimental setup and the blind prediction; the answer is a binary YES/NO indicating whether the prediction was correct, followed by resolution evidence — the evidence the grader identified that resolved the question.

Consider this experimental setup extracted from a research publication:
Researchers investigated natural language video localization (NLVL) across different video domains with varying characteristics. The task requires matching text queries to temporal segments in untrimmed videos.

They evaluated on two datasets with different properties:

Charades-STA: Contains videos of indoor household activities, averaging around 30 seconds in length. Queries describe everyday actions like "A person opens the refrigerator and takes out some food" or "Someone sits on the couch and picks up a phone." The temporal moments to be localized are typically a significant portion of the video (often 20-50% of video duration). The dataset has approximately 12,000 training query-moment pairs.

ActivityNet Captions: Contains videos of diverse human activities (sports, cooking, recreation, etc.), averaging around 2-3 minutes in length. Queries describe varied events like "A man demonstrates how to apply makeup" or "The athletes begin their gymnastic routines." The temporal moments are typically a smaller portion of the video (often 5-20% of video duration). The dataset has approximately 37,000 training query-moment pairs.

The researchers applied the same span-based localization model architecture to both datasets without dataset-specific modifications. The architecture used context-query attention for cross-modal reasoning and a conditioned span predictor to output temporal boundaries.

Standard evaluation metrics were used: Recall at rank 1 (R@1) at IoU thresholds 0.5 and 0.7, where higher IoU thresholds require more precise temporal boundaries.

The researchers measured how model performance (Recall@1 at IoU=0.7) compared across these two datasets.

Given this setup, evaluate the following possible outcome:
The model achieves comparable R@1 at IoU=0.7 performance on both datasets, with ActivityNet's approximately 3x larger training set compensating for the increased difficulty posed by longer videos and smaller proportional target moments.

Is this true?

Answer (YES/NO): NO